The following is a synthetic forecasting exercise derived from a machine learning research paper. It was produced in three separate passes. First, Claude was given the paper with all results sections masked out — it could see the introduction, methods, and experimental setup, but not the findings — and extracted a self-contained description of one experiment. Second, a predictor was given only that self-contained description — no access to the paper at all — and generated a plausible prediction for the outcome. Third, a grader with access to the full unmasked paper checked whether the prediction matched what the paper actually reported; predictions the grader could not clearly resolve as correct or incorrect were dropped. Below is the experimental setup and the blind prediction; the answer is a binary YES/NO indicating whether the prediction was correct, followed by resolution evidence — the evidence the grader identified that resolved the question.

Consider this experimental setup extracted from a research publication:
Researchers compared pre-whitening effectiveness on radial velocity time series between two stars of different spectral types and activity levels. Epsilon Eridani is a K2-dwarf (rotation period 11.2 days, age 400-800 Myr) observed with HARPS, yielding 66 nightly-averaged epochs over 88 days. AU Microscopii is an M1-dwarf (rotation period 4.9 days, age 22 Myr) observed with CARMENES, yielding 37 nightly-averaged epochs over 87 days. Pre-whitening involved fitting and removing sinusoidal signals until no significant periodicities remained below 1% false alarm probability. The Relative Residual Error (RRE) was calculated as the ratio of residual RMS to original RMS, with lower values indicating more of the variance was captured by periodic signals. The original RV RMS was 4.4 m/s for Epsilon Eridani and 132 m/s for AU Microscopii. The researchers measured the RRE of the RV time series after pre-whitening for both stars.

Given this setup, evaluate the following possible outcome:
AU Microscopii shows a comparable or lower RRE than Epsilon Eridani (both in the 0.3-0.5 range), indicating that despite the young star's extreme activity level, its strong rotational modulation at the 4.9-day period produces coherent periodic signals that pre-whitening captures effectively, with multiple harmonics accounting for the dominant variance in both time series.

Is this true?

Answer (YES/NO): NO